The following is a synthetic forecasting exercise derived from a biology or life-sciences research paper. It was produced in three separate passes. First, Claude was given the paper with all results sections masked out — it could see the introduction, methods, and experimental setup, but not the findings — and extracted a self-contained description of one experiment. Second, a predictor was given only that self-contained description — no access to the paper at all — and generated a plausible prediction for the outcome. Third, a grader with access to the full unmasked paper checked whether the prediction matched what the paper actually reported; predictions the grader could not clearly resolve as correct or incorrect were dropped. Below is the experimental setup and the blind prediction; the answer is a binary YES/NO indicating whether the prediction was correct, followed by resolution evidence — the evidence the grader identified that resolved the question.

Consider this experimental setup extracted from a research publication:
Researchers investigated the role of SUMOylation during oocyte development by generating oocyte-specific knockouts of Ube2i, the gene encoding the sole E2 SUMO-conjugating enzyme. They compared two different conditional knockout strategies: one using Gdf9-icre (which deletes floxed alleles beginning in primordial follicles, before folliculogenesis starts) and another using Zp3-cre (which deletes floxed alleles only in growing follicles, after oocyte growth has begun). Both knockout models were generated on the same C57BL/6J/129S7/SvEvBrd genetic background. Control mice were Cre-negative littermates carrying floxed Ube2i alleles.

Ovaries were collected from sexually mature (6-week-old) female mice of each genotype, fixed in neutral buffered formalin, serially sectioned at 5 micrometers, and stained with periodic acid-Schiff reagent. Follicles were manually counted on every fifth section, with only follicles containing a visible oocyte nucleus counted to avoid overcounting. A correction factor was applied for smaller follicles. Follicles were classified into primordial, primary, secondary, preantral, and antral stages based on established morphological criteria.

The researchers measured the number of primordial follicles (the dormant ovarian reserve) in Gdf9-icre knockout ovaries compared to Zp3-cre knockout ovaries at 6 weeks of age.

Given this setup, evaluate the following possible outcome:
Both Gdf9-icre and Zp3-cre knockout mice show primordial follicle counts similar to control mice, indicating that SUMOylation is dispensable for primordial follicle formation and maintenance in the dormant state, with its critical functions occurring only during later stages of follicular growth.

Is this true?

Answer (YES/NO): NO